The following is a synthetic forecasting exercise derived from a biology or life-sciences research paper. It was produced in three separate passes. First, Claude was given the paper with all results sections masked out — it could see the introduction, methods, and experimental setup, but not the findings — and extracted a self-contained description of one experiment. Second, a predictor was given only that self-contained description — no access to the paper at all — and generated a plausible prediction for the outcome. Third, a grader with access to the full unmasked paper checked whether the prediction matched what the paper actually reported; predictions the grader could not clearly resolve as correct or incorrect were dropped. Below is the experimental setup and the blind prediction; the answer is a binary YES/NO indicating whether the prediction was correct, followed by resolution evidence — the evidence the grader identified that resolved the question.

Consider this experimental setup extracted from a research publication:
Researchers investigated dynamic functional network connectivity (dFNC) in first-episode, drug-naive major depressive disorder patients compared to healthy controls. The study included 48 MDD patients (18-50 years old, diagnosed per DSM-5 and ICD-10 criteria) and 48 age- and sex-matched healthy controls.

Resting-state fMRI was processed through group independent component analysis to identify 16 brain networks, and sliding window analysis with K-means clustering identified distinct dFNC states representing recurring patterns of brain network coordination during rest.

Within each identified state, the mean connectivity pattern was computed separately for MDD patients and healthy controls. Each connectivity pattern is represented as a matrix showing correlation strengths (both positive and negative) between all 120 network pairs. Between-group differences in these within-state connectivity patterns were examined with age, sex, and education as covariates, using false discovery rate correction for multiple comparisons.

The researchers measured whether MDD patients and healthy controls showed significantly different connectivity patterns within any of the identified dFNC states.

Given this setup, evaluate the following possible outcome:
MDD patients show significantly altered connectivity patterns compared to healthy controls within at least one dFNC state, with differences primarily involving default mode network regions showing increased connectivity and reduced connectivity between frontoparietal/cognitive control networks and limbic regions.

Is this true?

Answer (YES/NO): NO